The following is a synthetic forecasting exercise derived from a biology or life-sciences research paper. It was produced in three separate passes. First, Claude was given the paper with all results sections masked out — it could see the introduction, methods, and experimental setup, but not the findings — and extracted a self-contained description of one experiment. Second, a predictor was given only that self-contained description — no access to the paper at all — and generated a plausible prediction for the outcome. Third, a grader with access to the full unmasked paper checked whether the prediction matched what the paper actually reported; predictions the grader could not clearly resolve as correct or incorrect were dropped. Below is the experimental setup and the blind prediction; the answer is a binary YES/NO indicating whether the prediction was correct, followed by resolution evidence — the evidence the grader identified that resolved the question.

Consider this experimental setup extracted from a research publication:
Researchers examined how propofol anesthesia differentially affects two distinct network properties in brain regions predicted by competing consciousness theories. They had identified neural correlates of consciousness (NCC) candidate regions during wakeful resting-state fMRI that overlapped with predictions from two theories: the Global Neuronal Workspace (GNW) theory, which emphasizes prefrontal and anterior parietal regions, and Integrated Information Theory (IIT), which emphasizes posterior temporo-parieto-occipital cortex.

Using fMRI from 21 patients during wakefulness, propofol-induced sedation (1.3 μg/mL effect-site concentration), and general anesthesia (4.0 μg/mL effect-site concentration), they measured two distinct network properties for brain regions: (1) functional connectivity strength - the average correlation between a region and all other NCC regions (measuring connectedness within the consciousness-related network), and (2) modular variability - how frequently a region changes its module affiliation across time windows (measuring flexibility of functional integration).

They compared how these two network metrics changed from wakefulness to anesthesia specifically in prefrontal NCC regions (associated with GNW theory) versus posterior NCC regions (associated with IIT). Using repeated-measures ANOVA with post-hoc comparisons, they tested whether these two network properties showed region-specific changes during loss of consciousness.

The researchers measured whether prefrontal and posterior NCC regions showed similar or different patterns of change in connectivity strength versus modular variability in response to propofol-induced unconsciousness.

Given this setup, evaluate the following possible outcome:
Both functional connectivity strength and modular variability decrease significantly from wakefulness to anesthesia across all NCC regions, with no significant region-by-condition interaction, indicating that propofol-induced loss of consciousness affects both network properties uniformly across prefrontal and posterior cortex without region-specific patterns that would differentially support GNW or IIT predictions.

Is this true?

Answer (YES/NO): NO